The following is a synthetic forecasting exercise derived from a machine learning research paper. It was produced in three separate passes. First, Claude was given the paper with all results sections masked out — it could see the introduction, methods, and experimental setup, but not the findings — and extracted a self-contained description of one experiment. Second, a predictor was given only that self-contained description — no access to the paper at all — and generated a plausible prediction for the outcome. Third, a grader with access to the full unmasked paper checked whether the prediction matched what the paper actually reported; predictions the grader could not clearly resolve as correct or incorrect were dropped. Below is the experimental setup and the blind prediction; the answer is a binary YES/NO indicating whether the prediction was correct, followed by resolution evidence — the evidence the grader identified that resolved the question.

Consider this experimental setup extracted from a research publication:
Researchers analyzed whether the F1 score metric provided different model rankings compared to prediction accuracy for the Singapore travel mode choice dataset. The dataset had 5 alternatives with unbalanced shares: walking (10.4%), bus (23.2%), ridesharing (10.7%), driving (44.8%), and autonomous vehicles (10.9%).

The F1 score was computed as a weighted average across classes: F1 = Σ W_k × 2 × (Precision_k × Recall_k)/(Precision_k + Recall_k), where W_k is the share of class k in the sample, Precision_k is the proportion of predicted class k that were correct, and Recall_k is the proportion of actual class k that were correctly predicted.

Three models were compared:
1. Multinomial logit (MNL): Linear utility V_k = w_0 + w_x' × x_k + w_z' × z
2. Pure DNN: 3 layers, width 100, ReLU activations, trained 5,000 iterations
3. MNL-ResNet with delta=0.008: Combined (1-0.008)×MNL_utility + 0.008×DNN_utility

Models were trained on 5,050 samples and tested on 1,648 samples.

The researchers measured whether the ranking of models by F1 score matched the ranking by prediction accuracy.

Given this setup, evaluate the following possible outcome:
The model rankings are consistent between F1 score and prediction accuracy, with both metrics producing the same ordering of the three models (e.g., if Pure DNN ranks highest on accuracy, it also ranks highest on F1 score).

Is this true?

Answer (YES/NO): YES